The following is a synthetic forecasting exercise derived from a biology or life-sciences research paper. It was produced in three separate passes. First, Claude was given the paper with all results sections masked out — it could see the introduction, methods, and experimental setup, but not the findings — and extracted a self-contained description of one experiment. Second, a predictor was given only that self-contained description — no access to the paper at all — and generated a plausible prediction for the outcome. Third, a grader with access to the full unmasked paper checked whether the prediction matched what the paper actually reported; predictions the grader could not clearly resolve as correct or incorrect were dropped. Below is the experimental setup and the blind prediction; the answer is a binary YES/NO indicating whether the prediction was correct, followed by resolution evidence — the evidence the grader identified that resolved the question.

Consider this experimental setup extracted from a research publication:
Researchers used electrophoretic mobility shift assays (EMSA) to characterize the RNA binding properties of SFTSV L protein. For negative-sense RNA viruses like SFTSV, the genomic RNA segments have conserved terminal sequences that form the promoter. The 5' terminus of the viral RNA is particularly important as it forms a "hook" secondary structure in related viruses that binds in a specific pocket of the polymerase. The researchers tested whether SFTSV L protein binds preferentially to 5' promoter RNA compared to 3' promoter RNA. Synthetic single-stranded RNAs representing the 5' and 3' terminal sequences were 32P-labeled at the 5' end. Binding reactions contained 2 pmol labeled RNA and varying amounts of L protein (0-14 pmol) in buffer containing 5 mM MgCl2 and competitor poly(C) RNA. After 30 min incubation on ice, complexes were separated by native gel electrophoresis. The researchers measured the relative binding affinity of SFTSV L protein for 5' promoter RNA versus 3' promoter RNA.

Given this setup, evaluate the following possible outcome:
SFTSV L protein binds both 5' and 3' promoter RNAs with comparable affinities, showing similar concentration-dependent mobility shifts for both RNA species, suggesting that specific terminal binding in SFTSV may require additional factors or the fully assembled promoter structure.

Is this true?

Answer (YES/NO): NO